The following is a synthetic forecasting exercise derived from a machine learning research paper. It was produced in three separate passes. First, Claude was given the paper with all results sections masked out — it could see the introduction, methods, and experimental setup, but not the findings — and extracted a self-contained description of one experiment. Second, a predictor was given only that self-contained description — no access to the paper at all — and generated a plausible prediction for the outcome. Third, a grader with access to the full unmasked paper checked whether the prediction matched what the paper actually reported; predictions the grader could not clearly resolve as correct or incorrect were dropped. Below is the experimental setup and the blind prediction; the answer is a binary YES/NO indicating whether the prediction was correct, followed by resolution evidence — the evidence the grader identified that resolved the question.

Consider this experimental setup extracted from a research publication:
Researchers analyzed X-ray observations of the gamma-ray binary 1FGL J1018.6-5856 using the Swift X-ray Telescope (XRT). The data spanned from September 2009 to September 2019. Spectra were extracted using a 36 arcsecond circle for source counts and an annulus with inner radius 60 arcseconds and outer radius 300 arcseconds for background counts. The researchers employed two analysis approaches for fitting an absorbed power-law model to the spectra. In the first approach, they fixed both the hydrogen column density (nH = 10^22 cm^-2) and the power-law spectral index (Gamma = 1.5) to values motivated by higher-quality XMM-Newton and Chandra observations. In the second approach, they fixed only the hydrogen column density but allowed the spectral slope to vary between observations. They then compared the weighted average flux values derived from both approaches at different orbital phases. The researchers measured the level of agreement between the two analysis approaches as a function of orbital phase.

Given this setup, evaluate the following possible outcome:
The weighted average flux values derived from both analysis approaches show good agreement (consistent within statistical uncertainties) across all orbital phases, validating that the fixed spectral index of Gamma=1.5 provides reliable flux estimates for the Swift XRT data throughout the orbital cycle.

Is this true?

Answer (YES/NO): NO